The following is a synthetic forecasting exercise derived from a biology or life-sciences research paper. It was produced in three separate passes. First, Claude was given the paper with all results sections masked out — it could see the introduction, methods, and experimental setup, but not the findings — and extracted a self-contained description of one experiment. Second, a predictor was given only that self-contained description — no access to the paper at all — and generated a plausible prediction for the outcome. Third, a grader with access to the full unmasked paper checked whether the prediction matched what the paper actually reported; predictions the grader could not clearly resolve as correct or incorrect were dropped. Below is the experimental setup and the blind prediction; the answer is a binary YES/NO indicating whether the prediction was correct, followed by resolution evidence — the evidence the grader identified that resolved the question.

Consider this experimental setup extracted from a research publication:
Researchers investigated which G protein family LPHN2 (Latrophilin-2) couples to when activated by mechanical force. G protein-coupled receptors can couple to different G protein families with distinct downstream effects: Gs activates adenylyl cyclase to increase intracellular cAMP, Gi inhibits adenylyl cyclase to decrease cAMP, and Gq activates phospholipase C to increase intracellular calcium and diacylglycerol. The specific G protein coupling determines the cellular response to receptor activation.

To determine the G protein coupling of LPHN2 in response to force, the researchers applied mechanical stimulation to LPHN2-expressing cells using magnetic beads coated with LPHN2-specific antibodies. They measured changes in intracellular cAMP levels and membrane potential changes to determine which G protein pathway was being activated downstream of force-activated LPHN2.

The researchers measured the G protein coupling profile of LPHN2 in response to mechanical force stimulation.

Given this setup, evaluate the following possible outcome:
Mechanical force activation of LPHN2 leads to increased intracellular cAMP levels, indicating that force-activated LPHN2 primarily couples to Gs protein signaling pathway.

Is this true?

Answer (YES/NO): YES